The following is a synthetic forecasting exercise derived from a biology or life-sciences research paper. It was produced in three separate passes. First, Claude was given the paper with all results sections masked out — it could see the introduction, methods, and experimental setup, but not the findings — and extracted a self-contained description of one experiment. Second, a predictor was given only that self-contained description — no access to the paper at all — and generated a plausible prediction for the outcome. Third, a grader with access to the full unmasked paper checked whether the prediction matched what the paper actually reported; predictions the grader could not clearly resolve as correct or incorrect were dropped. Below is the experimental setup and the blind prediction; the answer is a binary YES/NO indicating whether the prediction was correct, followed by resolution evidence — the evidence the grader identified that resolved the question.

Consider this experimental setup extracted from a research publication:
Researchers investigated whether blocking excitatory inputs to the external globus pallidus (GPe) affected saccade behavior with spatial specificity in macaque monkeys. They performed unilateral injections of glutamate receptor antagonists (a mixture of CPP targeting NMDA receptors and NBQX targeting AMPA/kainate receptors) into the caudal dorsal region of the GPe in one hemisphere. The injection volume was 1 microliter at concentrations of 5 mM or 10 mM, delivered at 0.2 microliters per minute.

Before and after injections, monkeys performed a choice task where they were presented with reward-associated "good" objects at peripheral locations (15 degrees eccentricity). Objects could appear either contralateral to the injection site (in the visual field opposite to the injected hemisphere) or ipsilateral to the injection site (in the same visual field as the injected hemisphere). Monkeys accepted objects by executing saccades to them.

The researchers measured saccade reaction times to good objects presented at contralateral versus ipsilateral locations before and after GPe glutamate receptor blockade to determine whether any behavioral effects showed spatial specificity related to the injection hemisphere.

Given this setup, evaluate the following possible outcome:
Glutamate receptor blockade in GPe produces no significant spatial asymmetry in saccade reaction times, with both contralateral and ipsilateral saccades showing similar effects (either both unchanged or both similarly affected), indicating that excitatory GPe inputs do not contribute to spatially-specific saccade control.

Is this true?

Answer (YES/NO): NO